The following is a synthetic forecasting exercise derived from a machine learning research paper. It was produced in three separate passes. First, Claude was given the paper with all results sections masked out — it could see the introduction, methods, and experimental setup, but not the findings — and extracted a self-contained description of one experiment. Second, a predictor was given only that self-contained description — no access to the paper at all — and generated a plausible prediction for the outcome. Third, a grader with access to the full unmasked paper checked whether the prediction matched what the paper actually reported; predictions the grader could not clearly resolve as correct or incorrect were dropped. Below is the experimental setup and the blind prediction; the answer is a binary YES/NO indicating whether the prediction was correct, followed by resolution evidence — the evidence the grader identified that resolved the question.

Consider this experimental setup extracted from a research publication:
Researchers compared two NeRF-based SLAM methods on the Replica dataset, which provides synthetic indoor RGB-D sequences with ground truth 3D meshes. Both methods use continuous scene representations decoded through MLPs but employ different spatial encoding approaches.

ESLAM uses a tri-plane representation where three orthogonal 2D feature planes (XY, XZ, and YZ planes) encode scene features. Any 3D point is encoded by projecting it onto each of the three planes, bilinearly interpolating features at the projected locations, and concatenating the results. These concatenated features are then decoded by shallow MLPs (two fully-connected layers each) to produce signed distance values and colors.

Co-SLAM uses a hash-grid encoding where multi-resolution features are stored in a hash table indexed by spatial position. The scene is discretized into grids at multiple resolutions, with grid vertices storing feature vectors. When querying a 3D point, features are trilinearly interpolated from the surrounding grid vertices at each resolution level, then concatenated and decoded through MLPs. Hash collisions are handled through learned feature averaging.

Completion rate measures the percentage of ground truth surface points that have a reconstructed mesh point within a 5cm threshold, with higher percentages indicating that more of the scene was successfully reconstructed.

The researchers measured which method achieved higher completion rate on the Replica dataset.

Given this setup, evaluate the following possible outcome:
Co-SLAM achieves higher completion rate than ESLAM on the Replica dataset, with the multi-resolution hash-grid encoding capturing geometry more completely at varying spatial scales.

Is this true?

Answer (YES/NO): NO